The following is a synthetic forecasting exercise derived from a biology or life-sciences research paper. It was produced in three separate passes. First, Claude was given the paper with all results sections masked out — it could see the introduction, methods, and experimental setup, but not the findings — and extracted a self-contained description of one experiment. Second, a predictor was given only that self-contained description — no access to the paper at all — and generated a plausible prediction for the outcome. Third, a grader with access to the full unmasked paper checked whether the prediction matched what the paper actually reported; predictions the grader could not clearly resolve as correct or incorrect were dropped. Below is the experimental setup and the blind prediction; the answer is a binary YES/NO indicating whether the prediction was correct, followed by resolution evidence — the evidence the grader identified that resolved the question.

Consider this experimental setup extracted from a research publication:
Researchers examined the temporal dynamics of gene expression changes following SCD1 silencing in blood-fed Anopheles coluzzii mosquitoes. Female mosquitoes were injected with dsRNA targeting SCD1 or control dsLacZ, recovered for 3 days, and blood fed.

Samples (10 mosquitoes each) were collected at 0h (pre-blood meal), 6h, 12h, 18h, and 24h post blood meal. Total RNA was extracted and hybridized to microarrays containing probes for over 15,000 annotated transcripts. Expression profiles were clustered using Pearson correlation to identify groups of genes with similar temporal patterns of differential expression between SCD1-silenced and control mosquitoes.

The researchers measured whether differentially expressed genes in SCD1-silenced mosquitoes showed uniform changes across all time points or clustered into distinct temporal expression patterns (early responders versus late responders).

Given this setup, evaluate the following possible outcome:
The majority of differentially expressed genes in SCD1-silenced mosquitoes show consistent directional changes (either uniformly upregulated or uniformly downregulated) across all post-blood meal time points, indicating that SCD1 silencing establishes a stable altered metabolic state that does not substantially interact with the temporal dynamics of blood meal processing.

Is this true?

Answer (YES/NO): NO